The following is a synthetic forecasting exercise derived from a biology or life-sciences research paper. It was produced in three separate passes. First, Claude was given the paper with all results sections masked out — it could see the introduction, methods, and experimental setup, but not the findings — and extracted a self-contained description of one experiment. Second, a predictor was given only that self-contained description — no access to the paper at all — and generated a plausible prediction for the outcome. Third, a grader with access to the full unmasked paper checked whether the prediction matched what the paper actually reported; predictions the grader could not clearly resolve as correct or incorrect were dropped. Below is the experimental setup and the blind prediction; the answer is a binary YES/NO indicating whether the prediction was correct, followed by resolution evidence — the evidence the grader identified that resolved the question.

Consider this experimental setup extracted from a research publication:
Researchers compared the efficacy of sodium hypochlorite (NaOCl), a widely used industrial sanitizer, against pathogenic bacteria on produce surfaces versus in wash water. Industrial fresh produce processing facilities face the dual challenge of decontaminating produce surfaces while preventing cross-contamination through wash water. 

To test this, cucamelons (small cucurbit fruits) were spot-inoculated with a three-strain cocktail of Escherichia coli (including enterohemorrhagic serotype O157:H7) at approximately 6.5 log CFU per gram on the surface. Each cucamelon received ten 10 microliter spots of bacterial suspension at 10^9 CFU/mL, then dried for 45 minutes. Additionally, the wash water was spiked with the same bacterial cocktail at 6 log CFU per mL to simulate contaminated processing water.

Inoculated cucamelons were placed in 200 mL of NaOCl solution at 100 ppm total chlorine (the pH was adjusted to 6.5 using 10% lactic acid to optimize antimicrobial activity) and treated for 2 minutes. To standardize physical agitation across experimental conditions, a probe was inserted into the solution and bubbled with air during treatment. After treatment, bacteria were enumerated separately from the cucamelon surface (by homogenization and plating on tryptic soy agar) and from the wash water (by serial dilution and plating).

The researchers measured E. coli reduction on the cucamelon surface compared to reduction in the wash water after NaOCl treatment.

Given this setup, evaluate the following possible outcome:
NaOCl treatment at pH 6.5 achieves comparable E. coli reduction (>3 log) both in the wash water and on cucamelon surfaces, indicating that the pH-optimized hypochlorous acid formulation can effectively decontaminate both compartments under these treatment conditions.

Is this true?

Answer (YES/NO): NO